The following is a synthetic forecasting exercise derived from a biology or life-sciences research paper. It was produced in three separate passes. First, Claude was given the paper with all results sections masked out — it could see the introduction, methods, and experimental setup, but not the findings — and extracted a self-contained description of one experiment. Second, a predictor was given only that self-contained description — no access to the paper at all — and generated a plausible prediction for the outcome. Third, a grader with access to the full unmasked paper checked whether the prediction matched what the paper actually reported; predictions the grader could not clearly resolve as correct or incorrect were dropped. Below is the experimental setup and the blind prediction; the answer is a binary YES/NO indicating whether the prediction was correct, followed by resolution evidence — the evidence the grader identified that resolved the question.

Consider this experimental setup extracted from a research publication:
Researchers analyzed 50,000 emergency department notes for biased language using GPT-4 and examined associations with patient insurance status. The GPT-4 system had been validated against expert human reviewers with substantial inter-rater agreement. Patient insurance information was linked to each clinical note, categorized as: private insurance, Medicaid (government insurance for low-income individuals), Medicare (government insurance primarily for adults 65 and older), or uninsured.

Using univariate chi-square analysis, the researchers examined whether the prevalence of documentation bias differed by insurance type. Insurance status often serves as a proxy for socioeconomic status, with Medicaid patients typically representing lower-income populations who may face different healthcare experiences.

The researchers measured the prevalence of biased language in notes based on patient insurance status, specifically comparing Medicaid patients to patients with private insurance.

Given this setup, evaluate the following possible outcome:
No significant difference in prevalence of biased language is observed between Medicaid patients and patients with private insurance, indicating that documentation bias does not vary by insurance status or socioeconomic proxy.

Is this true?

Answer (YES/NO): NO